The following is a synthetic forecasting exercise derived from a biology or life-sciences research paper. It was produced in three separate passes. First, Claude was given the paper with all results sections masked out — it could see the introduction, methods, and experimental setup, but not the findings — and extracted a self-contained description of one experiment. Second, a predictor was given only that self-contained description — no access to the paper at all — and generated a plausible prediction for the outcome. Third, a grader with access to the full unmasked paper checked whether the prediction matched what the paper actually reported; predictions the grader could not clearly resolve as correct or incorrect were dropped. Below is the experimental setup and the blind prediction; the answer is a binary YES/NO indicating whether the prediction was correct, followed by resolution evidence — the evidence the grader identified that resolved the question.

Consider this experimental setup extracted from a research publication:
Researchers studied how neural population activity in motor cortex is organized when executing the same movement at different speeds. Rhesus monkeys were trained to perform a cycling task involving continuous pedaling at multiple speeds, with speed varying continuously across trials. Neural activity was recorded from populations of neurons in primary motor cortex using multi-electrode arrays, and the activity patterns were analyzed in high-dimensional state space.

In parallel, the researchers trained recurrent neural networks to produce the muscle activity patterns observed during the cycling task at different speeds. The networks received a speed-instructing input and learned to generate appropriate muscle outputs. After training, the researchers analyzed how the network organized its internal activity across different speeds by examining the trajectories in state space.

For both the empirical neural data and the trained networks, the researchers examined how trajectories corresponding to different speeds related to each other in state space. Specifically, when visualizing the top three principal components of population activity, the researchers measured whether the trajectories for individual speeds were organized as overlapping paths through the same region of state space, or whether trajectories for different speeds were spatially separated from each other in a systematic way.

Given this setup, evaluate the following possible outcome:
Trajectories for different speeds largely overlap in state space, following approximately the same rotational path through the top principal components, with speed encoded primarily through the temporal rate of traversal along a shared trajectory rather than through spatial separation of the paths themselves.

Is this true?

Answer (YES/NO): NO